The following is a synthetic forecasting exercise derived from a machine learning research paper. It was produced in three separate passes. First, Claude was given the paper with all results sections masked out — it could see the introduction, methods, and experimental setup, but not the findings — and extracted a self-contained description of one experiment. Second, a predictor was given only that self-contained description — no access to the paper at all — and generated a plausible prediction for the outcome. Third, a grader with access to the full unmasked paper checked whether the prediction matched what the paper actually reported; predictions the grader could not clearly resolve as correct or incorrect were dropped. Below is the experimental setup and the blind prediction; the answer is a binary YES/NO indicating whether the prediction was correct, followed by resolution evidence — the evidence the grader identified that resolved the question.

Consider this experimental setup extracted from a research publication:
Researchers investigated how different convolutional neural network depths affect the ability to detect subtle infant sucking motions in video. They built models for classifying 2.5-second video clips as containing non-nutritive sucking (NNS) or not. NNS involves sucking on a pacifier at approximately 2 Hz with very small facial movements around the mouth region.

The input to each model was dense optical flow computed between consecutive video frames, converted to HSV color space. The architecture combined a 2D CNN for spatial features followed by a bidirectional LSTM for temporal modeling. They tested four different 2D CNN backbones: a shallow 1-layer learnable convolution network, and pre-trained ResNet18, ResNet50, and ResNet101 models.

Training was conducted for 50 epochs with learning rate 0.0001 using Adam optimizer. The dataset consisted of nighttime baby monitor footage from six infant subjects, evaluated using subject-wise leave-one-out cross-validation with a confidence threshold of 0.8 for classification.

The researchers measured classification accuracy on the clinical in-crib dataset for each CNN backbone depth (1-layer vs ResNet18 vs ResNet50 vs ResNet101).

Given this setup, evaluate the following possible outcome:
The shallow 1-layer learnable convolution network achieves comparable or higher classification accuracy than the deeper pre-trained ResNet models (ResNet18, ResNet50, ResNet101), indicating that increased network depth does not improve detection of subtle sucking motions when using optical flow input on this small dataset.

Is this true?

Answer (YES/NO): NO